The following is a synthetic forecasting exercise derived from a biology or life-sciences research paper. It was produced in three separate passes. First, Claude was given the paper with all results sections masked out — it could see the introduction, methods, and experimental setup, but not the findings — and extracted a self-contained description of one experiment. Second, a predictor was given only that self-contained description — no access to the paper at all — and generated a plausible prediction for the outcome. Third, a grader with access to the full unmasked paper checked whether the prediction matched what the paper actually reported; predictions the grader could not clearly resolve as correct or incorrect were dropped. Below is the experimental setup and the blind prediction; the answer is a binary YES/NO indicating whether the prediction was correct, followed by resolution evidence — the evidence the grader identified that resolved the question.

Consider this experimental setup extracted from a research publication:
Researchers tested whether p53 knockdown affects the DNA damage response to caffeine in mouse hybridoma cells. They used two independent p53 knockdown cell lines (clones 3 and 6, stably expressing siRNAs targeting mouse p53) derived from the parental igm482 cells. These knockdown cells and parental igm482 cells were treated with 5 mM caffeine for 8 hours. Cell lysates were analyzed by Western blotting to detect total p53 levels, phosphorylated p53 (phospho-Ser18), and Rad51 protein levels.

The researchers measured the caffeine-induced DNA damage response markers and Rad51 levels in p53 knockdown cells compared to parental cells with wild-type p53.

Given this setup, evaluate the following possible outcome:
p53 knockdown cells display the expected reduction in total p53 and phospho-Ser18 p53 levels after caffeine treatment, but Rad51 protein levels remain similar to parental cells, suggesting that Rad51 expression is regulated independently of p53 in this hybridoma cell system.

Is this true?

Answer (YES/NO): NO